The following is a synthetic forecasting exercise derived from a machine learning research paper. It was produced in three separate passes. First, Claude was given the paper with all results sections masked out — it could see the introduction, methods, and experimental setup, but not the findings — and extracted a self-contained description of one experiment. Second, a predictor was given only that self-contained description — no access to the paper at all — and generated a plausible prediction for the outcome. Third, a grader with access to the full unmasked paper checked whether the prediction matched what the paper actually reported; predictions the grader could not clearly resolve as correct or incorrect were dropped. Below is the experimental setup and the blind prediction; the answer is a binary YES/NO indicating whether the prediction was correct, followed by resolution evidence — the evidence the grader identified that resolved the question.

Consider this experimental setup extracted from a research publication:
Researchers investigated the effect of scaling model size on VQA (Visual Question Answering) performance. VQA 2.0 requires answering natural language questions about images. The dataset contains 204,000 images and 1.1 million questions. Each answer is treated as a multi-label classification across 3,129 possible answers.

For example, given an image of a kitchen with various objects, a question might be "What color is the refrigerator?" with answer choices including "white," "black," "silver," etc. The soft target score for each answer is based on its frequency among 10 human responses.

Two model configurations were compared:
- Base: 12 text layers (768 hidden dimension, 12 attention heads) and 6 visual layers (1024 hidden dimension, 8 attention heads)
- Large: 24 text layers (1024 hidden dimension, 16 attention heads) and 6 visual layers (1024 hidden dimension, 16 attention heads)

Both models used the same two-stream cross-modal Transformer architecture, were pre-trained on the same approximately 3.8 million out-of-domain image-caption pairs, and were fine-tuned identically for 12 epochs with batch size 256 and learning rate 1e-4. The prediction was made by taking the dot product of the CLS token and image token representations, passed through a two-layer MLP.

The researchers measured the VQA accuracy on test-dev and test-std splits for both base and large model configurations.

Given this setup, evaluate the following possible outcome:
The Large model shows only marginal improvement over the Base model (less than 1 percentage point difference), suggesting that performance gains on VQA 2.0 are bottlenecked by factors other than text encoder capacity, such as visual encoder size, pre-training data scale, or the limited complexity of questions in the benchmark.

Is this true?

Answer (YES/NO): YES